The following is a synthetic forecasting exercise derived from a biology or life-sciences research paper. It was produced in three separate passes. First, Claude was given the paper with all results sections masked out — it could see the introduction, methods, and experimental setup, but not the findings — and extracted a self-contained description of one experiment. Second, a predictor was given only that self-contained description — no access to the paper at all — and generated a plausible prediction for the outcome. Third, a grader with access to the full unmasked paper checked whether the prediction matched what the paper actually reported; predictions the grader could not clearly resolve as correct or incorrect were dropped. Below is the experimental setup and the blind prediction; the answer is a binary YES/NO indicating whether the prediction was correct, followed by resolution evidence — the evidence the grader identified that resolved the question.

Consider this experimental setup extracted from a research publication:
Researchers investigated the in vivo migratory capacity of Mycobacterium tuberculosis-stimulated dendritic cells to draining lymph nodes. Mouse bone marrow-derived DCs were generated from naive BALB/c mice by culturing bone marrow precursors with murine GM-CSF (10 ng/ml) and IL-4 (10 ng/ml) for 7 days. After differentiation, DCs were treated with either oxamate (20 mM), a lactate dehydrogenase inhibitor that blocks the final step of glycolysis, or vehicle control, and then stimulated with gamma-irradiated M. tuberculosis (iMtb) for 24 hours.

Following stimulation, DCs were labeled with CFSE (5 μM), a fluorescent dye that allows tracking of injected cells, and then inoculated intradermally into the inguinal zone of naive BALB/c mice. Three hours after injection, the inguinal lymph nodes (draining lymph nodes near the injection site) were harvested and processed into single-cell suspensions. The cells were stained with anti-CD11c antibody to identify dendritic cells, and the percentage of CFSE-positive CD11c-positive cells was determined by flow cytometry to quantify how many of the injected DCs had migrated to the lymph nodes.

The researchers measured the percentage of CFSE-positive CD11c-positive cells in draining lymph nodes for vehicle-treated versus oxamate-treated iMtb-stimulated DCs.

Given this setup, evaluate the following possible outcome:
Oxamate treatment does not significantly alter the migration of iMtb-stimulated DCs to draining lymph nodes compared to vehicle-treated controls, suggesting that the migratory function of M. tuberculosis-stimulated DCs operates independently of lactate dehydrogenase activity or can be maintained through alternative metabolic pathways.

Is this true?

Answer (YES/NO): NO